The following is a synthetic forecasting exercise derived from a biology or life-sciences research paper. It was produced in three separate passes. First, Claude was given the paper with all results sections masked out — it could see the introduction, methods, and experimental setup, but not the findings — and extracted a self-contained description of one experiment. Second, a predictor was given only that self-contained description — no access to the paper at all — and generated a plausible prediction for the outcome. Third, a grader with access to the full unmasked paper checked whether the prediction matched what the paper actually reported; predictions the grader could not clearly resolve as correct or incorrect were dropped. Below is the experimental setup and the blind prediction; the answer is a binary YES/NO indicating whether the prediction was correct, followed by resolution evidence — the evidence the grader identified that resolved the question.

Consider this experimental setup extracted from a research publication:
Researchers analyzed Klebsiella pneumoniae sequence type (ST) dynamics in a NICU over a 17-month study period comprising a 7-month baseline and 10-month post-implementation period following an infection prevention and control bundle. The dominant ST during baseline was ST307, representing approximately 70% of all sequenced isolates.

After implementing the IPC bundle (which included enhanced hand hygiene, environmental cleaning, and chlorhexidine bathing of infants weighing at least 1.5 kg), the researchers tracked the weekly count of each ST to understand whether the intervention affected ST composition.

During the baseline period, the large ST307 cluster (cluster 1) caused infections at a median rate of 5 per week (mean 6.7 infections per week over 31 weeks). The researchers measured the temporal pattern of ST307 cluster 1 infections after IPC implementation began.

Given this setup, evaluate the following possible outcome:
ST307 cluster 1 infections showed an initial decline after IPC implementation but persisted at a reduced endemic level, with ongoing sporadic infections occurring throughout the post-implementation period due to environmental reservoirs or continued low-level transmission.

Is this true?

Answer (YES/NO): NO